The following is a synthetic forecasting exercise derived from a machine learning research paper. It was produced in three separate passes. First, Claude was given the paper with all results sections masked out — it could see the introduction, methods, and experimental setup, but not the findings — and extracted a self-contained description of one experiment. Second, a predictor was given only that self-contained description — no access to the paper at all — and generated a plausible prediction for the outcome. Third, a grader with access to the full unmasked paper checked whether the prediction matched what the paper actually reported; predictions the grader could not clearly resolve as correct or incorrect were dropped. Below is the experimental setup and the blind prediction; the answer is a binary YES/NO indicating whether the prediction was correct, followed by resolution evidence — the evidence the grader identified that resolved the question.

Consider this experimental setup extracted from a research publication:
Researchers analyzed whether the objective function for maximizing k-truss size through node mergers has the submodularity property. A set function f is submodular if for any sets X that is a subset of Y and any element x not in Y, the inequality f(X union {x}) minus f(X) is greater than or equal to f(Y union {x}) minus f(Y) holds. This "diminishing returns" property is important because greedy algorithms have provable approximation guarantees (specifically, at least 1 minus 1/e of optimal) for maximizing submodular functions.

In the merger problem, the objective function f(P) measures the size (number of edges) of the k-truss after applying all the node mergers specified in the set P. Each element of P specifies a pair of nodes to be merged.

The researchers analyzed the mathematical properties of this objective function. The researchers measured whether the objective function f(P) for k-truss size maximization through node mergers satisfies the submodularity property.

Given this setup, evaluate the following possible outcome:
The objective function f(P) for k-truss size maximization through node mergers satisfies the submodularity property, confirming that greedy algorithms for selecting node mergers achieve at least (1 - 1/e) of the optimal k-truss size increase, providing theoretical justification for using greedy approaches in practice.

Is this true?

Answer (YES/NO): NO